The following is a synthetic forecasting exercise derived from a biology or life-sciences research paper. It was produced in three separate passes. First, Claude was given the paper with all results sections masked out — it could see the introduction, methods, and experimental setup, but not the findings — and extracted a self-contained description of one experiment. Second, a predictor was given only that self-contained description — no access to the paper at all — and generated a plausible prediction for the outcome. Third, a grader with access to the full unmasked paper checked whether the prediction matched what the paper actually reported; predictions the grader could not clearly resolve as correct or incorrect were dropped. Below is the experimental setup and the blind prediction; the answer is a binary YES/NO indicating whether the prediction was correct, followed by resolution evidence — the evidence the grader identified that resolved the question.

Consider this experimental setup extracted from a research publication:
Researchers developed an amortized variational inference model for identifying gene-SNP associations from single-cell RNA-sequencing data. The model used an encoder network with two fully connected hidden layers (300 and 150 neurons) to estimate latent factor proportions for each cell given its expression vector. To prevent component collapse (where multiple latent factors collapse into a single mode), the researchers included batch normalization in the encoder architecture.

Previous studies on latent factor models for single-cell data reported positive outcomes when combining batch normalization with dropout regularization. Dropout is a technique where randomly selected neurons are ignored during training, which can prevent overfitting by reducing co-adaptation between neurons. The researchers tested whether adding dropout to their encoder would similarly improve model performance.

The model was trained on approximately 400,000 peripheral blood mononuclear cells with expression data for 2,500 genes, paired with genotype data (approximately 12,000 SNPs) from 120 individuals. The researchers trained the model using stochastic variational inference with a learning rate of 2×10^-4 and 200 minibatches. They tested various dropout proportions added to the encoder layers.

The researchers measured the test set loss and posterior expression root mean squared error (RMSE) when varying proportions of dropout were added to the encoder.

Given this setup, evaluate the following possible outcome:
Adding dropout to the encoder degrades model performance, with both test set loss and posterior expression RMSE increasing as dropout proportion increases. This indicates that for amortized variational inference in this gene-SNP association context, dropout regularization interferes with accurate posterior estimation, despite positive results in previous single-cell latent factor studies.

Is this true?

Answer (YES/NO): YES